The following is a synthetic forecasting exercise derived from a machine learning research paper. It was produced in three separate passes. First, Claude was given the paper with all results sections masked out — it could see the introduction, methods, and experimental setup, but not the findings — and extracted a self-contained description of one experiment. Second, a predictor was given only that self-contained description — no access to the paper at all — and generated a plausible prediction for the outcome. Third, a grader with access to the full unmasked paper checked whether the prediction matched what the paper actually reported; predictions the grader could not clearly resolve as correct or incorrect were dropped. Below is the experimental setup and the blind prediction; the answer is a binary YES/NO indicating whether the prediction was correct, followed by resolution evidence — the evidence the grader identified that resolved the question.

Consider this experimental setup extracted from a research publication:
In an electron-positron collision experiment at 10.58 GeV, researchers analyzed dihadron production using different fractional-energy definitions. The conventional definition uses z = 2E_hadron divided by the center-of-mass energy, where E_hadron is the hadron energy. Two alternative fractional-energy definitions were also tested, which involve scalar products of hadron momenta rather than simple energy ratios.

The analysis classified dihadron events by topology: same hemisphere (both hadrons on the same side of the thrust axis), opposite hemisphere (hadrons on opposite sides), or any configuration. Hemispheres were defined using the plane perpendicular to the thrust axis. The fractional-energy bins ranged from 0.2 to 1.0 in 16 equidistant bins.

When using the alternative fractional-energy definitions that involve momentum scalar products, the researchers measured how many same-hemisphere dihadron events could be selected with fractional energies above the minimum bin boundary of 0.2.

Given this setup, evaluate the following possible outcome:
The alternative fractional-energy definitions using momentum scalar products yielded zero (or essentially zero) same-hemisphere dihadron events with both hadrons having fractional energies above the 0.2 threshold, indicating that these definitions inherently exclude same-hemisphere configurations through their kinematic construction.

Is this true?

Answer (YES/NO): YES